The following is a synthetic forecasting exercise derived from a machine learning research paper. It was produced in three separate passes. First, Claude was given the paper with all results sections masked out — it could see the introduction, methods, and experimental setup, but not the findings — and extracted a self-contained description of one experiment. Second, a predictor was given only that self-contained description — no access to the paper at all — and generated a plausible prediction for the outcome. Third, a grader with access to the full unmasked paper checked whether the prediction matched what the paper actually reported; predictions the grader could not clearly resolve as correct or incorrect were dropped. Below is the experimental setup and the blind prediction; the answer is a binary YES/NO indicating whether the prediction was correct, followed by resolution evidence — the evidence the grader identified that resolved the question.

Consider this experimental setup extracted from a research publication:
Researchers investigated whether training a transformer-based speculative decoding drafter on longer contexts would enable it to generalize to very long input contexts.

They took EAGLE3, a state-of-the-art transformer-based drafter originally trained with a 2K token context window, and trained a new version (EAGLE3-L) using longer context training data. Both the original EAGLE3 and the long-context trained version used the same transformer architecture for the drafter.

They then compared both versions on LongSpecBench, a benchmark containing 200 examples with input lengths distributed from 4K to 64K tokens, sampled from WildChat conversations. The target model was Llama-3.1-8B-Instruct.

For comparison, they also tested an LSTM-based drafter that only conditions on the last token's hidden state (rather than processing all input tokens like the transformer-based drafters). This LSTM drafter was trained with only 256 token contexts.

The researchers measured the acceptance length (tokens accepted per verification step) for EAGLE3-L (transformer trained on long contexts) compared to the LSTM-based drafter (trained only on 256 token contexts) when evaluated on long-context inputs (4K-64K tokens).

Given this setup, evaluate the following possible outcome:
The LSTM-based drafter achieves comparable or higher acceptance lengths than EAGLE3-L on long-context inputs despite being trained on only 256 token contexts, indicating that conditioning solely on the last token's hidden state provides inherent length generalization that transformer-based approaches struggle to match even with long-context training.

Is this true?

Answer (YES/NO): YES